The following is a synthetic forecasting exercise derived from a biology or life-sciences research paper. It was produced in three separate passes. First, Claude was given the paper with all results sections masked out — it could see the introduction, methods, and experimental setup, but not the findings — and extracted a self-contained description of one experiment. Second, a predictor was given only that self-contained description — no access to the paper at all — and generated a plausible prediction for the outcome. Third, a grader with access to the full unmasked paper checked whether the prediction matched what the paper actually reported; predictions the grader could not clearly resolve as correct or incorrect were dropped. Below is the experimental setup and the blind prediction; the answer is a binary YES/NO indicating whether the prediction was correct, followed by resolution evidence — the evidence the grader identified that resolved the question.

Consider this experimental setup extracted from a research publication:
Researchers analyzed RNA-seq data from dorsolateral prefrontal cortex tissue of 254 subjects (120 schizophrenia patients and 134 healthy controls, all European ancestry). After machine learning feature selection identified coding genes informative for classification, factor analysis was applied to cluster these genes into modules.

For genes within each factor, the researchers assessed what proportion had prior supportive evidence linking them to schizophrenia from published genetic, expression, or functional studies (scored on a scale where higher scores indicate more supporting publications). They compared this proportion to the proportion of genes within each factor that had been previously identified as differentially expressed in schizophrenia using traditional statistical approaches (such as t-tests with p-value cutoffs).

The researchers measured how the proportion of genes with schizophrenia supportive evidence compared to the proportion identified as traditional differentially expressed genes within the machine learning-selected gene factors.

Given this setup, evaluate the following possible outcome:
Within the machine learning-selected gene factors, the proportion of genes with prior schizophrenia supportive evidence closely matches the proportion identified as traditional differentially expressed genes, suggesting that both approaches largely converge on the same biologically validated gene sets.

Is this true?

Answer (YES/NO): NO